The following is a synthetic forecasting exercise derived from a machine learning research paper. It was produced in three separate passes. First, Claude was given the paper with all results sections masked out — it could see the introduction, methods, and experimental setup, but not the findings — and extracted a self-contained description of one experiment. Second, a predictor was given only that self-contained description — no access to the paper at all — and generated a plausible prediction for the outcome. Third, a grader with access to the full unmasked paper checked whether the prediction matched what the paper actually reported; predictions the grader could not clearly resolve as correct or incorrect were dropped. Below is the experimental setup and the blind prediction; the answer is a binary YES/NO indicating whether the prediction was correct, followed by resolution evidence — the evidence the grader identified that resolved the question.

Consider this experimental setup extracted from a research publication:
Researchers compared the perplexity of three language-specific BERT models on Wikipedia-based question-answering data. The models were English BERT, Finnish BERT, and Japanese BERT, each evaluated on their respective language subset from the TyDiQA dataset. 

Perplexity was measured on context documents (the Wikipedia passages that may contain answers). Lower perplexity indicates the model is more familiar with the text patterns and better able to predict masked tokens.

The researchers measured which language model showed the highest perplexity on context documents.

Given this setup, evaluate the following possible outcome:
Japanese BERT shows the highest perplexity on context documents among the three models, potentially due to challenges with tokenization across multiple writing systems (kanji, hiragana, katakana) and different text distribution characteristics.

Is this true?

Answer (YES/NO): NO